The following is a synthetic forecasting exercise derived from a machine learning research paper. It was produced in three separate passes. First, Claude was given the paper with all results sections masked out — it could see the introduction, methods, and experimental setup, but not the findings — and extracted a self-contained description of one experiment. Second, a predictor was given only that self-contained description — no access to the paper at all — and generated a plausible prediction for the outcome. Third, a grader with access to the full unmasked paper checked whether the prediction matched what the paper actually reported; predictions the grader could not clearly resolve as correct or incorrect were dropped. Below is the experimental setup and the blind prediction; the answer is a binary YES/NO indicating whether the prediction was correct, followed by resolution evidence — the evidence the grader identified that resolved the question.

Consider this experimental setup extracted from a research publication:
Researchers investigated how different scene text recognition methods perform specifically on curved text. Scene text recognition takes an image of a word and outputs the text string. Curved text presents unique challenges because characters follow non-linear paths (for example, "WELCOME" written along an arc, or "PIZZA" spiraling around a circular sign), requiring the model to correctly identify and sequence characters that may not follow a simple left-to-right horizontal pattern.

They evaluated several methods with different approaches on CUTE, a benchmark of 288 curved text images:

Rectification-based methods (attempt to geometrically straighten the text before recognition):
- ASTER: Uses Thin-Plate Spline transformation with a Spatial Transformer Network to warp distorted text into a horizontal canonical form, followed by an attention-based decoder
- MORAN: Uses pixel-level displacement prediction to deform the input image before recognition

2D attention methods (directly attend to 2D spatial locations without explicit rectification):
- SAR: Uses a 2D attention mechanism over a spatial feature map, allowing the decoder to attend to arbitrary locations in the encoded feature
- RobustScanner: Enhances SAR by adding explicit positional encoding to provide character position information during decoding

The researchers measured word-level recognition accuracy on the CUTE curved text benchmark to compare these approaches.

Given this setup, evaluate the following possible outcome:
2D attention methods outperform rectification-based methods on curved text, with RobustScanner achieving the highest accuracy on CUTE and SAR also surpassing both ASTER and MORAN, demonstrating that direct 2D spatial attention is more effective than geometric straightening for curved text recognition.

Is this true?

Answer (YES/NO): YES